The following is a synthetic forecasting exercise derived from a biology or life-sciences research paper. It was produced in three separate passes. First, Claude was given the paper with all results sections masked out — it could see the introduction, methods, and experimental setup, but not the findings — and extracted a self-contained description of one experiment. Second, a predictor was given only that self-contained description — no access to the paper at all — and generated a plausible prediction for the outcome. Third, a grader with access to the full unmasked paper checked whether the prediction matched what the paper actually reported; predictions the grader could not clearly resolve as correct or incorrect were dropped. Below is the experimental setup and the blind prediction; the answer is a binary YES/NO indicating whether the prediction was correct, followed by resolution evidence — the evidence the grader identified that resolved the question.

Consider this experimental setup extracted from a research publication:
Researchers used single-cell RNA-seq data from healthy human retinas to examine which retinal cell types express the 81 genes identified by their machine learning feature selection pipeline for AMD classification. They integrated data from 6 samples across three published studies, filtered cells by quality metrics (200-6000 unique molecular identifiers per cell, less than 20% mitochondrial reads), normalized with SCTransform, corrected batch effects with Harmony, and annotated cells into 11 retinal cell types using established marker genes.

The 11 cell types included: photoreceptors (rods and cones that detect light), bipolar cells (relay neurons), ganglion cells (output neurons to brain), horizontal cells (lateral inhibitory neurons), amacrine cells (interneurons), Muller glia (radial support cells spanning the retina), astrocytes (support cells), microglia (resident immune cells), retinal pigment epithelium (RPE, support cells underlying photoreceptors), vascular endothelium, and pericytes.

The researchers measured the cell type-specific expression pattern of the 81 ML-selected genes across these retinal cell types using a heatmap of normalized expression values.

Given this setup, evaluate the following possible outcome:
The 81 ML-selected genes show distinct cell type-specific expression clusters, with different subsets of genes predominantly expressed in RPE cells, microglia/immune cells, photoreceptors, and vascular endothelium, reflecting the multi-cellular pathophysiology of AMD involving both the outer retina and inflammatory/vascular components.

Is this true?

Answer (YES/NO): NO